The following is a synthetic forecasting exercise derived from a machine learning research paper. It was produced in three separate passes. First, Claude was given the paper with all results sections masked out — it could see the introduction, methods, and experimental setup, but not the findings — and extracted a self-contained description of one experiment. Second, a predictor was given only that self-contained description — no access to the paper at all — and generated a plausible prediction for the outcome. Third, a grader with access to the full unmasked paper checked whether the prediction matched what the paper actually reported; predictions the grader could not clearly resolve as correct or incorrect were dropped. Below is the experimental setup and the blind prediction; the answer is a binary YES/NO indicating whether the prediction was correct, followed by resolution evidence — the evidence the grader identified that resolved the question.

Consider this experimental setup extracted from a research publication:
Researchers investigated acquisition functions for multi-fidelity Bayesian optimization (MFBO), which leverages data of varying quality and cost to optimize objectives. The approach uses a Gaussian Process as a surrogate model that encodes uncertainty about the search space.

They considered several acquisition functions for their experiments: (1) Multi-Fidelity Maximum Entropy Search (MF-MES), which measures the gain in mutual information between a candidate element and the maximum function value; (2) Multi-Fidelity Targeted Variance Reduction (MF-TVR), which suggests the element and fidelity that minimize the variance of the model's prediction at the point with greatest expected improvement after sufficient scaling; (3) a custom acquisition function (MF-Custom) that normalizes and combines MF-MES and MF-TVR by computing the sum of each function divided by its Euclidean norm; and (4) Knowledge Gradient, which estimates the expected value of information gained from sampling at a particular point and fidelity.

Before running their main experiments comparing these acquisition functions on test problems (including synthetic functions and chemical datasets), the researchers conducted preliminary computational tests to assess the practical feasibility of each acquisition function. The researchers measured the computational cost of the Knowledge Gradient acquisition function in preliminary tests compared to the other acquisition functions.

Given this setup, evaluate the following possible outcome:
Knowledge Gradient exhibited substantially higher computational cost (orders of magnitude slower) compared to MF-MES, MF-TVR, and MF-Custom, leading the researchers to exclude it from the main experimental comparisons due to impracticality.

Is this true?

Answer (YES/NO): YES